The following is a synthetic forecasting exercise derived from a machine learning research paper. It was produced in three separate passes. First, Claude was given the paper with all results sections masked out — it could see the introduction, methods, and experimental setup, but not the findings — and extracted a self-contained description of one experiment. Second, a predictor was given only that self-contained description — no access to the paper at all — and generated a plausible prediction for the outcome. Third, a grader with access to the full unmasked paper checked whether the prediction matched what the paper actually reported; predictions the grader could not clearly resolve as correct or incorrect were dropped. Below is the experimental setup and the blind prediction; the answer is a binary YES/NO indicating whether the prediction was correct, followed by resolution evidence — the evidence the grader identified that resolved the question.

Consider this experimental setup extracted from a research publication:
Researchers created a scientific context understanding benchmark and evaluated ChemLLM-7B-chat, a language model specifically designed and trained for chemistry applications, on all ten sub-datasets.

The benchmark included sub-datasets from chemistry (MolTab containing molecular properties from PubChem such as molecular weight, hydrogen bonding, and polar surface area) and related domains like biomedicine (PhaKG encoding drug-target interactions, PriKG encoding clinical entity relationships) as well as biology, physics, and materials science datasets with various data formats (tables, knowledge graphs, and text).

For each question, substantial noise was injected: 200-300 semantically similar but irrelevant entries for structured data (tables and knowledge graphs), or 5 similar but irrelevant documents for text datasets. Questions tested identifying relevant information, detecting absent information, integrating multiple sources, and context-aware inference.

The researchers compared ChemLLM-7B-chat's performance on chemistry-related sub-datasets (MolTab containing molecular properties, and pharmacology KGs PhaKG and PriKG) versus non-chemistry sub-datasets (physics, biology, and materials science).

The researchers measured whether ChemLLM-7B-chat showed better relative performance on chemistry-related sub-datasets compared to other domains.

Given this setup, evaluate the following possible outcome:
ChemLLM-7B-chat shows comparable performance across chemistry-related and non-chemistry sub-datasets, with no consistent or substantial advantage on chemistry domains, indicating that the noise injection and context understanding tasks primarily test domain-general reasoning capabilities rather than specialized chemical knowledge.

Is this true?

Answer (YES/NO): YES